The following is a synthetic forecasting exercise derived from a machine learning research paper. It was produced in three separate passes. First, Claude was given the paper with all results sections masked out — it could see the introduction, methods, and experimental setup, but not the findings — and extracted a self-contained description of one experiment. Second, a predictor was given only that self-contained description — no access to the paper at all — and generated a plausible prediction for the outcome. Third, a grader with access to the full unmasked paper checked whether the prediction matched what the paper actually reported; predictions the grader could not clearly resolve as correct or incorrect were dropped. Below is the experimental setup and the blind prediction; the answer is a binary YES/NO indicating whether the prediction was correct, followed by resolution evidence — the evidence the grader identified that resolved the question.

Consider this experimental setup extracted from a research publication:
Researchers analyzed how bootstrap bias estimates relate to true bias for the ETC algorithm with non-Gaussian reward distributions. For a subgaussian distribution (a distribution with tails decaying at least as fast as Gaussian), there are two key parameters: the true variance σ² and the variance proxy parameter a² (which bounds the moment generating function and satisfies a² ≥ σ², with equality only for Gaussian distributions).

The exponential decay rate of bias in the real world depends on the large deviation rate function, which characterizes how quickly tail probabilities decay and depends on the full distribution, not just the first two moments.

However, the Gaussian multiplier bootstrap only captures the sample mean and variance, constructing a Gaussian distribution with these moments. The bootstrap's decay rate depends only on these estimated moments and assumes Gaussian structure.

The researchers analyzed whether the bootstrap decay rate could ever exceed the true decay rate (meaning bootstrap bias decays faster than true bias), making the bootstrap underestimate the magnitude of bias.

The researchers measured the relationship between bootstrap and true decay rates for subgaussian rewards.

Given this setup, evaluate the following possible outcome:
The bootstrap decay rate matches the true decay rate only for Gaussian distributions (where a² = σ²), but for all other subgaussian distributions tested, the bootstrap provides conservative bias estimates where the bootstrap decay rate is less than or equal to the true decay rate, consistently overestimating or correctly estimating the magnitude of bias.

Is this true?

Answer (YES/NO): NO